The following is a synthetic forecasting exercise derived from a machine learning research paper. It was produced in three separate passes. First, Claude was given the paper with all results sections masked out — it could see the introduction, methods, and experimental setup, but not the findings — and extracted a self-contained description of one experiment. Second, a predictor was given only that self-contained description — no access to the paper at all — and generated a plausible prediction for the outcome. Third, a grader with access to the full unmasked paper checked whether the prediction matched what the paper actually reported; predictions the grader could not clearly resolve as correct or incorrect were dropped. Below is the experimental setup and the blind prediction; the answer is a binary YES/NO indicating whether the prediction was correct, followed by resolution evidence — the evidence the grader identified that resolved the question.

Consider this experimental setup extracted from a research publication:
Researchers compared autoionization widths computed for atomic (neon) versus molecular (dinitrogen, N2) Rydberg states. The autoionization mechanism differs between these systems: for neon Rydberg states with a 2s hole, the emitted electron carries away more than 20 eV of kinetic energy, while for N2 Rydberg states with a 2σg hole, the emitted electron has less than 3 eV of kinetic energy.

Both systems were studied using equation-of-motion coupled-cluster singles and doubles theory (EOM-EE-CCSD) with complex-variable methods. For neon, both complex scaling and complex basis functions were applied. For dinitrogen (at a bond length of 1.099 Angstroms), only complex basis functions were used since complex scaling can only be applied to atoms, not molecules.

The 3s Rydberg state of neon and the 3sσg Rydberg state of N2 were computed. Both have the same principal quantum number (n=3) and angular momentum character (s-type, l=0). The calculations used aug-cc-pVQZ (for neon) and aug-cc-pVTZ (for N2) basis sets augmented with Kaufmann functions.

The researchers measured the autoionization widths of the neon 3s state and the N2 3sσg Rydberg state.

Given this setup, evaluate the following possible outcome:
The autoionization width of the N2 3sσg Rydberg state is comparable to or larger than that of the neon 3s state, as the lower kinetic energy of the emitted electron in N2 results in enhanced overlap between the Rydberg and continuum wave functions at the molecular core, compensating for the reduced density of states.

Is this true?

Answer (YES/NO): YES